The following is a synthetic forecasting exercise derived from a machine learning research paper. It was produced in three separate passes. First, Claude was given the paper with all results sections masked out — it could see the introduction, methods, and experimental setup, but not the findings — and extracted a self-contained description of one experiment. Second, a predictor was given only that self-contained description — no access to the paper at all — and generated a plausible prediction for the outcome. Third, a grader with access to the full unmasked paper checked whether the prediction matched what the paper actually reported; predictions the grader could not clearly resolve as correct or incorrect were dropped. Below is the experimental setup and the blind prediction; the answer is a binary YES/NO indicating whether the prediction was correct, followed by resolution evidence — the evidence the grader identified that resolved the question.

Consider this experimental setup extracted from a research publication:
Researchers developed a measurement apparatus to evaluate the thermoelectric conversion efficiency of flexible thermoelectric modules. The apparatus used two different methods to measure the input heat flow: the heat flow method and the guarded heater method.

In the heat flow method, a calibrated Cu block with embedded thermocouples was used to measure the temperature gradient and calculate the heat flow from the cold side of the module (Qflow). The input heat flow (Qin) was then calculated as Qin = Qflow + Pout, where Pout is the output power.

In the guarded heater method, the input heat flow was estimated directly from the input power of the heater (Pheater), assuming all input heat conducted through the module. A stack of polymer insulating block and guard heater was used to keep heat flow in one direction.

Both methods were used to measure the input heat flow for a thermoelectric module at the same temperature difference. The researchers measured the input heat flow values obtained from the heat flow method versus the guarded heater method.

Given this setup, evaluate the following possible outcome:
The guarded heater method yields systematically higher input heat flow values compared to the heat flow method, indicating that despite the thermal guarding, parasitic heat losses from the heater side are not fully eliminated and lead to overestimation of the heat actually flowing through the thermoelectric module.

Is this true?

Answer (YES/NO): NO